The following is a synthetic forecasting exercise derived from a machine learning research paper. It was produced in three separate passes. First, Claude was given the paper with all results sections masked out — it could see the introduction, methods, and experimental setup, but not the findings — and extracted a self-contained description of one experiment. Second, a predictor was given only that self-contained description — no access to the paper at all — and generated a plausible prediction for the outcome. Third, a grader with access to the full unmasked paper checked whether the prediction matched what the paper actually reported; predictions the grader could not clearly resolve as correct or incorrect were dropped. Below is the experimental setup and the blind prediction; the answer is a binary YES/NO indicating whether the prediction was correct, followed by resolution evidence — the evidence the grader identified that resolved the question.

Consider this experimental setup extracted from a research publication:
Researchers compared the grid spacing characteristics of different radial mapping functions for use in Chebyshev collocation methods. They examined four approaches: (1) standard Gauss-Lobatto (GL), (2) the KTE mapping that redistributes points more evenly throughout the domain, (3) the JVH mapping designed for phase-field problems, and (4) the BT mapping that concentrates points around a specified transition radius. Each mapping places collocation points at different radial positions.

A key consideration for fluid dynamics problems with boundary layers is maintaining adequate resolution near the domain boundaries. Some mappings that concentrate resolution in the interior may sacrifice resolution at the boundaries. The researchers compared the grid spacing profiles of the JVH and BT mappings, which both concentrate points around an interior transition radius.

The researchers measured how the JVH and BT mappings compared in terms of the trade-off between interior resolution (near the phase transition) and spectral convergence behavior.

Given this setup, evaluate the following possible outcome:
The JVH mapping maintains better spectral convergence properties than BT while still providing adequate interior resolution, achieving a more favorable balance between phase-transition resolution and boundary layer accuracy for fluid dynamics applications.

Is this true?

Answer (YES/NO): NO